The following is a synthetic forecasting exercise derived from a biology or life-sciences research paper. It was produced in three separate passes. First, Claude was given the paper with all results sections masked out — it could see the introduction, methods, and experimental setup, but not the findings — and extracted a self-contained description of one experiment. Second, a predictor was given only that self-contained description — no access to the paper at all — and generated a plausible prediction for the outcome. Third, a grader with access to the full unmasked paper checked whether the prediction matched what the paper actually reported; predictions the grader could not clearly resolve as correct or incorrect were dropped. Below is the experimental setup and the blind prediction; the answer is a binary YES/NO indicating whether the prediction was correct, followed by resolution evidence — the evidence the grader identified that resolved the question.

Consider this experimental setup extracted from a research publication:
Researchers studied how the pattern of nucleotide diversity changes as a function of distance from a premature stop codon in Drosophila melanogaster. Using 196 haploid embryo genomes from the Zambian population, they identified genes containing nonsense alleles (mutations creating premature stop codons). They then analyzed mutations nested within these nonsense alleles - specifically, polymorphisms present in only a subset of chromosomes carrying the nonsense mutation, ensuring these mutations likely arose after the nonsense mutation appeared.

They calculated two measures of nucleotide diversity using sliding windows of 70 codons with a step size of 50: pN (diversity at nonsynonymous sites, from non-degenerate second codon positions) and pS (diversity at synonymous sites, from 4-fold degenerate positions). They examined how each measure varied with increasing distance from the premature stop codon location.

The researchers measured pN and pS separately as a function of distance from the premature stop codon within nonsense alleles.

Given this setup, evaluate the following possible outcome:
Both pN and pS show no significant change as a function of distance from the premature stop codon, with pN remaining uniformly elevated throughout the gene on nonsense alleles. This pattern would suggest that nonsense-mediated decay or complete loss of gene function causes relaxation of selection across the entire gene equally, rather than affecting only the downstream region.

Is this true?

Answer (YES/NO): NO